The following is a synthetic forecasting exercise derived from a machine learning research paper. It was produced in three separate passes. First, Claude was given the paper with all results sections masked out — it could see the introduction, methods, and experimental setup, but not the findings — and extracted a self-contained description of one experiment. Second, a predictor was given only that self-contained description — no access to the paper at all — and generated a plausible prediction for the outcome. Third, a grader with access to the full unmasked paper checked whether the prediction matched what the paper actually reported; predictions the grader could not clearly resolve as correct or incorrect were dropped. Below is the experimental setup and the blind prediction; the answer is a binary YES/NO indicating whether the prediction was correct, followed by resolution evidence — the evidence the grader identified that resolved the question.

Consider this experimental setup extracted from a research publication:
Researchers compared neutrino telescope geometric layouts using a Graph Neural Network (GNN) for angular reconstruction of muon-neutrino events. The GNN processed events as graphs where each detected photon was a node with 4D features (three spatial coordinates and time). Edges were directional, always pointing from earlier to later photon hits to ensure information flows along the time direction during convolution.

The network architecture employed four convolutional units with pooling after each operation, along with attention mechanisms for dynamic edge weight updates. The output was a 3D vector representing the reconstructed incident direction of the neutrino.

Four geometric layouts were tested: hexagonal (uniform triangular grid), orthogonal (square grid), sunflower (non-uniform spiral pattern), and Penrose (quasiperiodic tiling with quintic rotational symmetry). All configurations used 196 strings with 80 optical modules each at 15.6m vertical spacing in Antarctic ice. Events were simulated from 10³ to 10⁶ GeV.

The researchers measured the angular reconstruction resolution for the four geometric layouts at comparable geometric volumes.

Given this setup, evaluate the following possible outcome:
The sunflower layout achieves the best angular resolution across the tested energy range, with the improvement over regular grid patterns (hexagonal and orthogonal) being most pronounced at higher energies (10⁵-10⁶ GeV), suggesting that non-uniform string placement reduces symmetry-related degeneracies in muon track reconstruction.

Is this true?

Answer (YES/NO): NO